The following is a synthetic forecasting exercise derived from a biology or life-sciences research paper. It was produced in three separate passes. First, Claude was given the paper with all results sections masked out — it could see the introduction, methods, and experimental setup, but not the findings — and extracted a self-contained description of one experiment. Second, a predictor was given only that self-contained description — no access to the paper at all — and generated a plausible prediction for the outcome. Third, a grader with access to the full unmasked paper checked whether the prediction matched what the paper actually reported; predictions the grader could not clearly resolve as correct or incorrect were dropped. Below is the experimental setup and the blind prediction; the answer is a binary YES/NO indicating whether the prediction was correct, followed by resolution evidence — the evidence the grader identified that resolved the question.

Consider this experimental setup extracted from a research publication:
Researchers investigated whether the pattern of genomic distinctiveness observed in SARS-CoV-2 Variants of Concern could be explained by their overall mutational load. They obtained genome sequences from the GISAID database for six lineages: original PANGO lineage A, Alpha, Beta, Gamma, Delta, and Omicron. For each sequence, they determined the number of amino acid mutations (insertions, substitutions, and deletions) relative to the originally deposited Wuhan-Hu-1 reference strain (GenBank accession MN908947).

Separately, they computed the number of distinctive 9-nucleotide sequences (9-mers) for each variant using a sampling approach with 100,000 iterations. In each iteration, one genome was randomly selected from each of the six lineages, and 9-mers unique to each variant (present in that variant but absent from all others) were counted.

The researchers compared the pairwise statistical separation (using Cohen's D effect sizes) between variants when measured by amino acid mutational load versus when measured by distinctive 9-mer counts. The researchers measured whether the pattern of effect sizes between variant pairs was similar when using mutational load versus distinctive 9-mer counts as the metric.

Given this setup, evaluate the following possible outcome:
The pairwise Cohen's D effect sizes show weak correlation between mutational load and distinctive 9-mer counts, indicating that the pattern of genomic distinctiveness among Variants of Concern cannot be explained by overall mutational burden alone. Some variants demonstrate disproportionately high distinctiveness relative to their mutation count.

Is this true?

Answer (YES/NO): NO